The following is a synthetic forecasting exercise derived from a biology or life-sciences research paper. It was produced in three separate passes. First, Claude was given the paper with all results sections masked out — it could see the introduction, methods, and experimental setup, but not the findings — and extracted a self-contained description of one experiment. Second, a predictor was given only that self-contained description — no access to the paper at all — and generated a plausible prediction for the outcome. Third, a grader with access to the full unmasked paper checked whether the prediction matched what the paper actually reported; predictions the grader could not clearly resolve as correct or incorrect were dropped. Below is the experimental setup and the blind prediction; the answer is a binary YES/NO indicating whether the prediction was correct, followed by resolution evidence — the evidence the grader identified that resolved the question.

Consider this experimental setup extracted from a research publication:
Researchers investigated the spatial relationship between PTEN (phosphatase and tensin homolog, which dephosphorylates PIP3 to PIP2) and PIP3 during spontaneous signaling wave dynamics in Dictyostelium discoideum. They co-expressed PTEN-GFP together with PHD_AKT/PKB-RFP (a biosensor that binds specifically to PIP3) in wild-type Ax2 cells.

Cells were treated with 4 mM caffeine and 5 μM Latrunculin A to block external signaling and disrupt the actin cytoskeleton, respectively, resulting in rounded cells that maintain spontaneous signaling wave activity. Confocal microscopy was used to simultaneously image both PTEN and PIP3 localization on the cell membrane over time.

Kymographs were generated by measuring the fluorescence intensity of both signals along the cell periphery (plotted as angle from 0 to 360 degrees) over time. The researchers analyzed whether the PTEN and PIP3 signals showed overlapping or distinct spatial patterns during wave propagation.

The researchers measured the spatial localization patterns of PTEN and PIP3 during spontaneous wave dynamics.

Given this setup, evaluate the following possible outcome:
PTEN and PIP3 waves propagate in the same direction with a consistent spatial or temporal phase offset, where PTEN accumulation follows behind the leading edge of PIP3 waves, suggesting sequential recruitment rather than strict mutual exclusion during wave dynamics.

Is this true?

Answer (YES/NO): NO